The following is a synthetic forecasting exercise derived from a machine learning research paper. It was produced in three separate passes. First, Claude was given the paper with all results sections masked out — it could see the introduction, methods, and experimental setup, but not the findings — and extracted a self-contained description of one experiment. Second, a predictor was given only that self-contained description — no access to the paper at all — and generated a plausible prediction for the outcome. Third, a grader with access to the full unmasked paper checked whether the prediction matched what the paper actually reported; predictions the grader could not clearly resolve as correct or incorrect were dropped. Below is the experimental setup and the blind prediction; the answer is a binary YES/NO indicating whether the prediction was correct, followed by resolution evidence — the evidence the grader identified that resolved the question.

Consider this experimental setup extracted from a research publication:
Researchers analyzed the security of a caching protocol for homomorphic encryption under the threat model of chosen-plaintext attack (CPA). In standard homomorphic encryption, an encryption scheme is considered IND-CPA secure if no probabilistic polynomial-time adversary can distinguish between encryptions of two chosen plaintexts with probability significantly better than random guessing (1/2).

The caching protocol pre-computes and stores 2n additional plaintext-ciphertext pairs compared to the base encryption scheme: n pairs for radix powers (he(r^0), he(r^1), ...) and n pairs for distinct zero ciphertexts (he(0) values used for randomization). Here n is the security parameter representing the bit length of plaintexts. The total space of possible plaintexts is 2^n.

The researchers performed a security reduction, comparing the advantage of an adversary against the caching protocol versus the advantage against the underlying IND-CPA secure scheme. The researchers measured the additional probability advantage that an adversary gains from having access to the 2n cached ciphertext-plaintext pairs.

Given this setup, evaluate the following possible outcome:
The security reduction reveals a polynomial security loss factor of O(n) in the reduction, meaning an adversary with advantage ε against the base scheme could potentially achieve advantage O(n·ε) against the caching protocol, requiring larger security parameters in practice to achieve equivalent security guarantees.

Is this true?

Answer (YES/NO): NO